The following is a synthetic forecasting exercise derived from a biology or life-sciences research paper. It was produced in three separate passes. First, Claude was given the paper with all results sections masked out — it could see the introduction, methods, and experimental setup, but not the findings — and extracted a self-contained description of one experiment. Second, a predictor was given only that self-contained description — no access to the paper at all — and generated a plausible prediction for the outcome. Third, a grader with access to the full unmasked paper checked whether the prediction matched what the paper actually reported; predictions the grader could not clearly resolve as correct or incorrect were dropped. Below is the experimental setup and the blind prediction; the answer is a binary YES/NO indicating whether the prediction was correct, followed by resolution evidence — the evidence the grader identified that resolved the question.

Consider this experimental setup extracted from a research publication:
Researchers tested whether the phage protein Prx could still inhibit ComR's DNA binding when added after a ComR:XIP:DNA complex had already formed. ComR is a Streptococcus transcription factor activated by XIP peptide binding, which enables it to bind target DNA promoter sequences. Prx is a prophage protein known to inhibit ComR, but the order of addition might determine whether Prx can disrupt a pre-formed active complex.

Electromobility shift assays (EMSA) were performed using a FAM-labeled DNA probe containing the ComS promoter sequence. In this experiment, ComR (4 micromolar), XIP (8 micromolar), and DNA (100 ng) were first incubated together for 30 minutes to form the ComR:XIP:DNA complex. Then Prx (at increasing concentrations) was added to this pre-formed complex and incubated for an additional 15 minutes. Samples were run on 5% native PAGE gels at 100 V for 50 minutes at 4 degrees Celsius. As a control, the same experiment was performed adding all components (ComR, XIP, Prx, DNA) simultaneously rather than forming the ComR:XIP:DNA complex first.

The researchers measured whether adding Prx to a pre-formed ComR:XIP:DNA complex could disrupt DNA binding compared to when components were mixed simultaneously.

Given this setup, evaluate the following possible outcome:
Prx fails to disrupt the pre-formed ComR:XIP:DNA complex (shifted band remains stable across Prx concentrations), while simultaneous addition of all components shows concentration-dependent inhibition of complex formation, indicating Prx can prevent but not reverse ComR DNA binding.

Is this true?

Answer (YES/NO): NO